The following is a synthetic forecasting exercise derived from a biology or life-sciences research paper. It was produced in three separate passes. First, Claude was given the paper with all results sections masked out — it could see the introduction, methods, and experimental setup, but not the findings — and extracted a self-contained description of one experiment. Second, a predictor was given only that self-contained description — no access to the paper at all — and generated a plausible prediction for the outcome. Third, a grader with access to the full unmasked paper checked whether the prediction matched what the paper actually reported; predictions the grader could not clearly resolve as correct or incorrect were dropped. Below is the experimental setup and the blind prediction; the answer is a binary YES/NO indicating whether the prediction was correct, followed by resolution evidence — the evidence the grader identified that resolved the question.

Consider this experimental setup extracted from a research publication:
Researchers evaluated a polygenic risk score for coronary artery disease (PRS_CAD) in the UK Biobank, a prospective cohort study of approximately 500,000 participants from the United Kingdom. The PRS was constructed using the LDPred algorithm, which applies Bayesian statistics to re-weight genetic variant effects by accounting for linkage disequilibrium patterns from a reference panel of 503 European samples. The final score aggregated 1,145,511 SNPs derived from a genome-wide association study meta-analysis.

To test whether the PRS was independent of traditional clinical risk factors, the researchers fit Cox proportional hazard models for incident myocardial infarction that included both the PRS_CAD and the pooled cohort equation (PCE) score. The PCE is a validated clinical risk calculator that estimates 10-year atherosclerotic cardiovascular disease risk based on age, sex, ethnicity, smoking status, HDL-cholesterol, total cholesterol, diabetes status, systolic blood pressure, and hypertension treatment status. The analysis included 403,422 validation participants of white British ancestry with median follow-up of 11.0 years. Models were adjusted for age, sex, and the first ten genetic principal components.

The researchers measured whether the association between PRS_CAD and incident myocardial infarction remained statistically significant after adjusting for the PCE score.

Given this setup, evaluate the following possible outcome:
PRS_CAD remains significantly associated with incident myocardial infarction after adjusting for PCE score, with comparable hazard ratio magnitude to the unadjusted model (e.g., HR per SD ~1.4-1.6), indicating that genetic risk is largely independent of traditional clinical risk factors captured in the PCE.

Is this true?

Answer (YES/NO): YES